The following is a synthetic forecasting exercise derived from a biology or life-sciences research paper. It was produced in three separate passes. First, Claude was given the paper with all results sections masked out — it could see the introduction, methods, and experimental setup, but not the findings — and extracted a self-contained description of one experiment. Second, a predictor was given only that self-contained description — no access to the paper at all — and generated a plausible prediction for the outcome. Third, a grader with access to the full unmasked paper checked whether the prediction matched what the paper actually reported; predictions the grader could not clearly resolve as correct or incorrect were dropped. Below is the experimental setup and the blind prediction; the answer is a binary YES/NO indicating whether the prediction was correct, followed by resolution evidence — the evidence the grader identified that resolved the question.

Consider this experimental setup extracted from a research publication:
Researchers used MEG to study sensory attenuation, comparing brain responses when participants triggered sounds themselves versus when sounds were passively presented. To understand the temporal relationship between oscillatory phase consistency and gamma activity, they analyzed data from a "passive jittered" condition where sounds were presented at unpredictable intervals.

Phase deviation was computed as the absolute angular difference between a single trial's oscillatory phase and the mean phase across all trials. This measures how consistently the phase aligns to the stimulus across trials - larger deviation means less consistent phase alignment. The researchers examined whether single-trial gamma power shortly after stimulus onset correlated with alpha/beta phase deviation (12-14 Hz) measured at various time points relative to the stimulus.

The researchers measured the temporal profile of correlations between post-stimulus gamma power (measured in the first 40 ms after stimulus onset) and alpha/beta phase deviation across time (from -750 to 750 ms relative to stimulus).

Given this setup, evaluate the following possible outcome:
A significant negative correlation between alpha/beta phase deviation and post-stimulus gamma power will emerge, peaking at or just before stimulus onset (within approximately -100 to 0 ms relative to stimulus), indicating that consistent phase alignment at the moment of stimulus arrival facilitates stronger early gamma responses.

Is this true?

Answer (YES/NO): NO